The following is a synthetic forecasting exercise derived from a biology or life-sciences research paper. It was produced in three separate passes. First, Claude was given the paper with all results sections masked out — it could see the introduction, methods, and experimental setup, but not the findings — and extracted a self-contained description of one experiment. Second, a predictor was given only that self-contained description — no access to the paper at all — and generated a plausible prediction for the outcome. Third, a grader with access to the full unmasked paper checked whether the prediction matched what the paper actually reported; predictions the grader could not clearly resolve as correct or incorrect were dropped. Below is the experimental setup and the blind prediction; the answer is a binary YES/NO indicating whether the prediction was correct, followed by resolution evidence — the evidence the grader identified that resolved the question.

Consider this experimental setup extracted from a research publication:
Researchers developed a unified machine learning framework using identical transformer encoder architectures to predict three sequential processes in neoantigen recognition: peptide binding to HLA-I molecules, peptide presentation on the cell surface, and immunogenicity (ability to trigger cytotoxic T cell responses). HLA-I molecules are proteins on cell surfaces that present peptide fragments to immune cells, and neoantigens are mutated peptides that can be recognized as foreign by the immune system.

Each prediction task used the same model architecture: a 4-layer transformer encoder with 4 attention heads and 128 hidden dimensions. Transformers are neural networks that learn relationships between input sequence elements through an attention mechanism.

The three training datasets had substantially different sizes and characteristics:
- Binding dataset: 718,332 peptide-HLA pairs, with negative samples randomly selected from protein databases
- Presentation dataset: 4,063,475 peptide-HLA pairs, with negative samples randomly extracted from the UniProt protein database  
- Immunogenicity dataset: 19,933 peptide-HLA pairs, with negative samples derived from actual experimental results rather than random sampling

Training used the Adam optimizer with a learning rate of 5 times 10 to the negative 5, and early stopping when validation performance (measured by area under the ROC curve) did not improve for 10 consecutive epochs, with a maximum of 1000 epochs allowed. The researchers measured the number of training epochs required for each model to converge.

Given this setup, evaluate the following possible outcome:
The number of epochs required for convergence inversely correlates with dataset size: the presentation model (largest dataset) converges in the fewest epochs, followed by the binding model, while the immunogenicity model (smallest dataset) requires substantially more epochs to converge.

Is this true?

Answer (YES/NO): NO